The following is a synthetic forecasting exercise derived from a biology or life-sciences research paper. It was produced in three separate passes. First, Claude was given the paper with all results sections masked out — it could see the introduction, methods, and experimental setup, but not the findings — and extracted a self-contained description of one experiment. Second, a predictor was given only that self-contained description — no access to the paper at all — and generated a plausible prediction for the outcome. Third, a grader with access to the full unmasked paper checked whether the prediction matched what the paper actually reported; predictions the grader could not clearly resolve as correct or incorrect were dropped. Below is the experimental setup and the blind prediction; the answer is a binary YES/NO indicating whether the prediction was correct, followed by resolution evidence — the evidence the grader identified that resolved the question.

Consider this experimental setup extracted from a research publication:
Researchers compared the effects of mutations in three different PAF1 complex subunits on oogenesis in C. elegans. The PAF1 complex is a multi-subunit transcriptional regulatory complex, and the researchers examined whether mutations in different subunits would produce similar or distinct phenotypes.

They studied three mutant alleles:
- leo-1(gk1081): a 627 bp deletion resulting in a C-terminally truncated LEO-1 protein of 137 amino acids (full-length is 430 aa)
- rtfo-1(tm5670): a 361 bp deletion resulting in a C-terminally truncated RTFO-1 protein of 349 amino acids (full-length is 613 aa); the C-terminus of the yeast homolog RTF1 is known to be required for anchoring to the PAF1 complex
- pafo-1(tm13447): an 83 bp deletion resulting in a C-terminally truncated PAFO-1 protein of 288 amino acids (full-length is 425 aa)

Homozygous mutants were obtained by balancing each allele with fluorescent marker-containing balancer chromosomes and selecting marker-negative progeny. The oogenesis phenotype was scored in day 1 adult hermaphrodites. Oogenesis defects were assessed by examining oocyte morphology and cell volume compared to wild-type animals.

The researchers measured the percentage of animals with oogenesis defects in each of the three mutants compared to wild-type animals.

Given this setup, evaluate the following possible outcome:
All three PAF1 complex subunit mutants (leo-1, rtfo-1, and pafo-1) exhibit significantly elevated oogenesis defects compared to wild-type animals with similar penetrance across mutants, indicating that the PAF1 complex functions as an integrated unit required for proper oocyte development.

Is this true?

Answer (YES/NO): NO